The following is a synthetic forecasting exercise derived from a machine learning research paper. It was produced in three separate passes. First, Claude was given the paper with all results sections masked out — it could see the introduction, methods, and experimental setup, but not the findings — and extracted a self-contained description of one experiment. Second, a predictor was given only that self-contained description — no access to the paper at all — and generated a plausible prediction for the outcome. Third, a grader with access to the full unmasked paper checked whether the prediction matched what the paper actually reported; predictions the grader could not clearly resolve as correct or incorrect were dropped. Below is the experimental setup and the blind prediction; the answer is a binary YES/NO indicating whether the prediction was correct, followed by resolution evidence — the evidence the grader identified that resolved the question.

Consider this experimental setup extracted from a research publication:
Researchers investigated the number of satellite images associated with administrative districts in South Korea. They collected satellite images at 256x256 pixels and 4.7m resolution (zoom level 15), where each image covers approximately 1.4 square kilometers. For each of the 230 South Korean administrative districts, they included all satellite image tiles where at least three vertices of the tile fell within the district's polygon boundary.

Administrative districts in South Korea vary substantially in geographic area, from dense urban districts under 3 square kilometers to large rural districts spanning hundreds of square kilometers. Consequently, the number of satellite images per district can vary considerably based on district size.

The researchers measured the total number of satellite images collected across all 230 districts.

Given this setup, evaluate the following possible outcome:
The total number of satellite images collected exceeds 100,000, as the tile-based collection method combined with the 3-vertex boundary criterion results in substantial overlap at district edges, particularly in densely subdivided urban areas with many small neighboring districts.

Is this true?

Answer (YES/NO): NO